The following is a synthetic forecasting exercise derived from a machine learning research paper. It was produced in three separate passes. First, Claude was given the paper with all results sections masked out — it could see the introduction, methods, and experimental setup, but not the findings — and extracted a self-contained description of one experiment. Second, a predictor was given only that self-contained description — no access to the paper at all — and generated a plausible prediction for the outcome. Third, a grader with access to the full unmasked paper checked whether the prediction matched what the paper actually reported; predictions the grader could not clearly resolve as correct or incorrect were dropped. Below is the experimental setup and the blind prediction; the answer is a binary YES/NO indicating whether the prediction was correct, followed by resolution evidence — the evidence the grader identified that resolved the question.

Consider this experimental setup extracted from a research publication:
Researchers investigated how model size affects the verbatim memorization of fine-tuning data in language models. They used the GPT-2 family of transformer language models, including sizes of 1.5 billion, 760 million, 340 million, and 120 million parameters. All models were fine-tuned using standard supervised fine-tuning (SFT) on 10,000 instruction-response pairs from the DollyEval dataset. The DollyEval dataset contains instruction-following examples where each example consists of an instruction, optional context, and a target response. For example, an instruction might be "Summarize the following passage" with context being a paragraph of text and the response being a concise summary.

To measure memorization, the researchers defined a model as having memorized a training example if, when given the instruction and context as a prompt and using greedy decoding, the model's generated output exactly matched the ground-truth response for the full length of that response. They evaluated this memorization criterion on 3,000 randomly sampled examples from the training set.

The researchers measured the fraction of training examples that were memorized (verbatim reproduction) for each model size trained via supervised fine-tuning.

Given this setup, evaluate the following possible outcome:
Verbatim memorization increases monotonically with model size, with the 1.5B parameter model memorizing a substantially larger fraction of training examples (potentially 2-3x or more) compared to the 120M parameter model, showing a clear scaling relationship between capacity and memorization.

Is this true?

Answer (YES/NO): YES